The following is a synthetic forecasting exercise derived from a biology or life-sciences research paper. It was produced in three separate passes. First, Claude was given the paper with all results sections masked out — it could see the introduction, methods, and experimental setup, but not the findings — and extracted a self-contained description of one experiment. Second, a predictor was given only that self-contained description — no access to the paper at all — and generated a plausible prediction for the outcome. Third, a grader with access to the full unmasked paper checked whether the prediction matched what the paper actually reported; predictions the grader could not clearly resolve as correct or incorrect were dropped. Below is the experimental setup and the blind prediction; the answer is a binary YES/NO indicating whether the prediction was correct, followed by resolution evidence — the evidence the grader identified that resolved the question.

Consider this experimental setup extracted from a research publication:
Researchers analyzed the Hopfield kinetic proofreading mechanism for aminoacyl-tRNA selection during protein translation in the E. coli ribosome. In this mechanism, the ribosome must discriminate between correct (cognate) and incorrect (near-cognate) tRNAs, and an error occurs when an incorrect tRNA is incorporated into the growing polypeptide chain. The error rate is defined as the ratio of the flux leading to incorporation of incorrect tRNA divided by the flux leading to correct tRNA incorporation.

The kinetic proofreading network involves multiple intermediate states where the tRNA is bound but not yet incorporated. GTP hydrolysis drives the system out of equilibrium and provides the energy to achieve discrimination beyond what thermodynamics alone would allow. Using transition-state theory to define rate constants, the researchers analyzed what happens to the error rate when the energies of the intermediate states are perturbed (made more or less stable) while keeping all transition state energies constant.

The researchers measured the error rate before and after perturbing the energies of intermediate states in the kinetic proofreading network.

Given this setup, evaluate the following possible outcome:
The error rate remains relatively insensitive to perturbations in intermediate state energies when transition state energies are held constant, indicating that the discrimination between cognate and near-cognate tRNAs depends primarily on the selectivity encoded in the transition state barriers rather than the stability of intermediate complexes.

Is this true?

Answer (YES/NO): NO